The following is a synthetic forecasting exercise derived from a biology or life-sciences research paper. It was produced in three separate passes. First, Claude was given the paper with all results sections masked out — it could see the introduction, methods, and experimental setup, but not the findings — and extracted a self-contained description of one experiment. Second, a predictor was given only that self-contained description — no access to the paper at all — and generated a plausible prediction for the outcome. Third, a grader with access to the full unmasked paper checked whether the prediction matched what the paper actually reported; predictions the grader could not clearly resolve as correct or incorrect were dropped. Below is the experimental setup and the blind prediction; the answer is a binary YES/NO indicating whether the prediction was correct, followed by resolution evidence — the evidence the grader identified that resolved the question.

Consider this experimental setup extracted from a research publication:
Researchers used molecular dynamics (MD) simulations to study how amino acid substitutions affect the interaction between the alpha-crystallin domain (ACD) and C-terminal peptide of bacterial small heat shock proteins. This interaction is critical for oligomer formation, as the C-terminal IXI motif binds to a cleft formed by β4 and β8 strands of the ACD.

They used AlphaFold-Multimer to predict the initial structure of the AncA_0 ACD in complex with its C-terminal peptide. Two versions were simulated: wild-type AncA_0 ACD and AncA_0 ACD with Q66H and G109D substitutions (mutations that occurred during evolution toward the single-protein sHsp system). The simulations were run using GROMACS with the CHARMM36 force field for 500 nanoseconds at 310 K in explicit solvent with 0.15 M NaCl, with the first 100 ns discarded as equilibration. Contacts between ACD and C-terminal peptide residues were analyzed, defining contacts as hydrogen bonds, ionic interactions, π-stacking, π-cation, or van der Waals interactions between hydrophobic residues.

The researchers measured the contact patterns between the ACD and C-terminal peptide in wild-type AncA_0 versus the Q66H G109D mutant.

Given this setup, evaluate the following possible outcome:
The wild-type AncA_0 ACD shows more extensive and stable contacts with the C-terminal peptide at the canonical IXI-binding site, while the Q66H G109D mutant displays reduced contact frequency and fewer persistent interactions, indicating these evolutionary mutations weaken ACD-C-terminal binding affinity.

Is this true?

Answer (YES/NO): NO